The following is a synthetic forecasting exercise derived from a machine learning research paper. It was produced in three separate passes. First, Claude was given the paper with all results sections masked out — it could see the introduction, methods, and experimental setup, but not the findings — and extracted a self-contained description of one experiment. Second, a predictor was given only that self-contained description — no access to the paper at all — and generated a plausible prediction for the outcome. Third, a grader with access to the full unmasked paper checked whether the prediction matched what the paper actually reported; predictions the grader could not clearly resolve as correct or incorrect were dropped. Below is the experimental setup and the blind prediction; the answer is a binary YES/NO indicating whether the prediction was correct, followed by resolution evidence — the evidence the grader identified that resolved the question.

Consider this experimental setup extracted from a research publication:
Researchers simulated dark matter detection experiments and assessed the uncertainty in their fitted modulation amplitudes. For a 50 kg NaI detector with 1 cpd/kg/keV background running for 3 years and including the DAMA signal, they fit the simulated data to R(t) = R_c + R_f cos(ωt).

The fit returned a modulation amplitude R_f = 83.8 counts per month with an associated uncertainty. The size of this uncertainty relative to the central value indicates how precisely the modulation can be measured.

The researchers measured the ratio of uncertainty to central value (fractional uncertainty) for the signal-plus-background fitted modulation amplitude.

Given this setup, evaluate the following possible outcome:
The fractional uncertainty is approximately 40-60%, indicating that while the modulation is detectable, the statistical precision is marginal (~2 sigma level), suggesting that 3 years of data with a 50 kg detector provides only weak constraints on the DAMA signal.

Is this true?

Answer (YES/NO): NO